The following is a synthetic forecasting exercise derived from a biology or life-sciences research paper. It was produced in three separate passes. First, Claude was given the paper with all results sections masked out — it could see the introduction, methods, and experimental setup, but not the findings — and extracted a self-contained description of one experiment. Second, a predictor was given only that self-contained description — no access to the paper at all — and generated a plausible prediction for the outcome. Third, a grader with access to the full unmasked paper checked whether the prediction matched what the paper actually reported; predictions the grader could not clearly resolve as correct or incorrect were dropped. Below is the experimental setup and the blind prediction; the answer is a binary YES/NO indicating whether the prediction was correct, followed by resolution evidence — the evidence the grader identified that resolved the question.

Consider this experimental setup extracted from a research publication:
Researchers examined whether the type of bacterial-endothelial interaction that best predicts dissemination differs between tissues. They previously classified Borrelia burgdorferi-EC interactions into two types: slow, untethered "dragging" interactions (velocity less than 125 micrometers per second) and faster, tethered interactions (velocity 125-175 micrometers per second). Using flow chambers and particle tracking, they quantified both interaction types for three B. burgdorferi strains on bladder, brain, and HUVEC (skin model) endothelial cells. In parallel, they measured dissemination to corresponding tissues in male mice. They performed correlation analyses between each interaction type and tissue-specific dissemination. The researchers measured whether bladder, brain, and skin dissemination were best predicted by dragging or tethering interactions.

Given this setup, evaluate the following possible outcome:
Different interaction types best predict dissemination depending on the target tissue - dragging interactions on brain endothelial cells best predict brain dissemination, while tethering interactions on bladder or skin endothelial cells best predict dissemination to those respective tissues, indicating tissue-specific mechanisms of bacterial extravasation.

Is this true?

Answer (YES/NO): NO